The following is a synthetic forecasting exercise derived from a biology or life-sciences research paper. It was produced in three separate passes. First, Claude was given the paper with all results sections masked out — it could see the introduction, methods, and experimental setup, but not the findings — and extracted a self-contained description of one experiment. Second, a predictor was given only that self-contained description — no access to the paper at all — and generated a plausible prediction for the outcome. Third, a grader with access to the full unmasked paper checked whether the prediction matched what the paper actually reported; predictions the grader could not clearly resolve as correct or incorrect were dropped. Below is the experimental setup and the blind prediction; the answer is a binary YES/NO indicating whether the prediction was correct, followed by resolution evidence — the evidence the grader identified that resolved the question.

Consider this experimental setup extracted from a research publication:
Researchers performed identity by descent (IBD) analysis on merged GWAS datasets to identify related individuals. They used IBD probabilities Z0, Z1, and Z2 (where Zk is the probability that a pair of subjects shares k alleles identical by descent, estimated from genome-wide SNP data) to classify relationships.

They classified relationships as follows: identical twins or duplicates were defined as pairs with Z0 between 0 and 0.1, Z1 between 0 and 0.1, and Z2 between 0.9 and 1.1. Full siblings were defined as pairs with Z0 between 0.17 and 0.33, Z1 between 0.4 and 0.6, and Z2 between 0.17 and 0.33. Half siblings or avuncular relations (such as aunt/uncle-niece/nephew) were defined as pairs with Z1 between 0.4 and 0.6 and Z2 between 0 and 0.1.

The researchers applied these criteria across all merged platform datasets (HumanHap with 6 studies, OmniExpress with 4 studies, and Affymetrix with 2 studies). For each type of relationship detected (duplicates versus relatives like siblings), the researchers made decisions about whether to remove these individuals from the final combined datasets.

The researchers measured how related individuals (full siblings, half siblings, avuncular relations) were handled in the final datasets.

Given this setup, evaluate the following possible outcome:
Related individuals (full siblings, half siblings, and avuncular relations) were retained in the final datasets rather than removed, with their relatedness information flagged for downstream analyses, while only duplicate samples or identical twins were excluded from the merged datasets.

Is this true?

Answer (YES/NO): YES